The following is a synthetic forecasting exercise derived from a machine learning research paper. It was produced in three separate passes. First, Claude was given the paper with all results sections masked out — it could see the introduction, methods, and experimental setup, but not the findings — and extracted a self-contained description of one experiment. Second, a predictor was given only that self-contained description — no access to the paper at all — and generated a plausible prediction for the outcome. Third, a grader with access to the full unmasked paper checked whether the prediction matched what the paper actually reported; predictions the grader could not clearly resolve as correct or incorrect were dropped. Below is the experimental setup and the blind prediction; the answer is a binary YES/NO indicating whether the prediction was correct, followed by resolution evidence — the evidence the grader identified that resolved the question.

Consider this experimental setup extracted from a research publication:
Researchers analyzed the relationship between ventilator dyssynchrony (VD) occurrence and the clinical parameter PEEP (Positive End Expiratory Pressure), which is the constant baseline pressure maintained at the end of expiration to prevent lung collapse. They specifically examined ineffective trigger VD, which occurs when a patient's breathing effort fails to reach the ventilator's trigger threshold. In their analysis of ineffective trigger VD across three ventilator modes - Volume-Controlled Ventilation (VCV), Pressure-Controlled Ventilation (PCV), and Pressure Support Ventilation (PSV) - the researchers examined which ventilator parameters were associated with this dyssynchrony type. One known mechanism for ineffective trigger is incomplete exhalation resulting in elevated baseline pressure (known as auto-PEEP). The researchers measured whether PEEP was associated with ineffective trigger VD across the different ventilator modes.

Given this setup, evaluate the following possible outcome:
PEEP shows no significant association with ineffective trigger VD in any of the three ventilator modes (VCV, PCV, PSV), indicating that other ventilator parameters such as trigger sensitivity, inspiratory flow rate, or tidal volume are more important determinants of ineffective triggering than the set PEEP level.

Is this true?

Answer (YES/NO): NO